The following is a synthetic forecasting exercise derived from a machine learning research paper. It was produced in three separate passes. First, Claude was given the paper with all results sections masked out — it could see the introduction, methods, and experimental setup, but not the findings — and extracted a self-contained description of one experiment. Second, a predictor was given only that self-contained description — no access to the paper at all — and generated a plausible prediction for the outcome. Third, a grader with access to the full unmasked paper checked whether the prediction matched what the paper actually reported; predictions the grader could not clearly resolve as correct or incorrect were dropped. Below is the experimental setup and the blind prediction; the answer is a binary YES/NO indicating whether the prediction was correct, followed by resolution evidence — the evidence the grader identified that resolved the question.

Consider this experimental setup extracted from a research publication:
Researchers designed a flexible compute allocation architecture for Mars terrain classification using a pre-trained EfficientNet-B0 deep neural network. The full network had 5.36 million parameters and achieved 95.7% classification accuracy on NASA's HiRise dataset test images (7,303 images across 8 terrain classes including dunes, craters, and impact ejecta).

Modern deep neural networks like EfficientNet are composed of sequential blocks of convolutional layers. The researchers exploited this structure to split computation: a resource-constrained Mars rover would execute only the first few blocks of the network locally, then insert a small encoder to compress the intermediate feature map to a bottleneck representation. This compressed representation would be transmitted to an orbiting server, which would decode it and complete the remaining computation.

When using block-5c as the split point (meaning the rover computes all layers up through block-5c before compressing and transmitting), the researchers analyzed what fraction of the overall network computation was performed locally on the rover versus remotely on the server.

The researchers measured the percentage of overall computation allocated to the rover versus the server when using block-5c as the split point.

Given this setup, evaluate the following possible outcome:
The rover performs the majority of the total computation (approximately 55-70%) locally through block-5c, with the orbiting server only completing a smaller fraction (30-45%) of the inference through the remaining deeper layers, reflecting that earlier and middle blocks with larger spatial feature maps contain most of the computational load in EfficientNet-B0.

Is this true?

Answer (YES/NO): NO